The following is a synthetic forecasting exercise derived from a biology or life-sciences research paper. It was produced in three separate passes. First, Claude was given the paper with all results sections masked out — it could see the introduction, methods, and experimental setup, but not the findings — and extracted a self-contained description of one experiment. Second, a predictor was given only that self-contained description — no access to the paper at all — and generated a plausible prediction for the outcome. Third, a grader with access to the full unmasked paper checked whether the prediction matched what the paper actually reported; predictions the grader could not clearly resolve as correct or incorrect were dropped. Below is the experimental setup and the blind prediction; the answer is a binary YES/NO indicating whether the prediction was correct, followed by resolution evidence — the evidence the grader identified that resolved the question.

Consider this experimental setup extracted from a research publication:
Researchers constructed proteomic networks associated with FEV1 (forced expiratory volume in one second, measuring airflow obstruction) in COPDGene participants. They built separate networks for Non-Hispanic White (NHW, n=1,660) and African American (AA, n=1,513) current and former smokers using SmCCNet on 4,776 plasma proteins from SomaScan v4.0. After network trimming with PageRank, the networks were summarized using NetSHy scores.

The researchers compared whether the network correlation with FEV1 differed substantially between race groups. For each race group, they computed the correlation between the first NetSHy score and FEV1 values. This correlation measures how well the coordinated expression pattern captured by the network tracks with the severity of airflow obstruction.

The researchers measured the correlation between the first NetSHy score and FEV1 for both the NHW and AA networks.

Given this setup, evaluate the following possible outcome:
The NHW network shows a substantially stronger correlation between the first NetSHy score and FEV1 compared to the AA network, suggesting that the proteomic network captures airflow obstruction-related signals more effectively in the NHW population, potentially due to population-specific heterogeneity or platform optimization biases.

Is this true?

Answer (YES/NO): NO